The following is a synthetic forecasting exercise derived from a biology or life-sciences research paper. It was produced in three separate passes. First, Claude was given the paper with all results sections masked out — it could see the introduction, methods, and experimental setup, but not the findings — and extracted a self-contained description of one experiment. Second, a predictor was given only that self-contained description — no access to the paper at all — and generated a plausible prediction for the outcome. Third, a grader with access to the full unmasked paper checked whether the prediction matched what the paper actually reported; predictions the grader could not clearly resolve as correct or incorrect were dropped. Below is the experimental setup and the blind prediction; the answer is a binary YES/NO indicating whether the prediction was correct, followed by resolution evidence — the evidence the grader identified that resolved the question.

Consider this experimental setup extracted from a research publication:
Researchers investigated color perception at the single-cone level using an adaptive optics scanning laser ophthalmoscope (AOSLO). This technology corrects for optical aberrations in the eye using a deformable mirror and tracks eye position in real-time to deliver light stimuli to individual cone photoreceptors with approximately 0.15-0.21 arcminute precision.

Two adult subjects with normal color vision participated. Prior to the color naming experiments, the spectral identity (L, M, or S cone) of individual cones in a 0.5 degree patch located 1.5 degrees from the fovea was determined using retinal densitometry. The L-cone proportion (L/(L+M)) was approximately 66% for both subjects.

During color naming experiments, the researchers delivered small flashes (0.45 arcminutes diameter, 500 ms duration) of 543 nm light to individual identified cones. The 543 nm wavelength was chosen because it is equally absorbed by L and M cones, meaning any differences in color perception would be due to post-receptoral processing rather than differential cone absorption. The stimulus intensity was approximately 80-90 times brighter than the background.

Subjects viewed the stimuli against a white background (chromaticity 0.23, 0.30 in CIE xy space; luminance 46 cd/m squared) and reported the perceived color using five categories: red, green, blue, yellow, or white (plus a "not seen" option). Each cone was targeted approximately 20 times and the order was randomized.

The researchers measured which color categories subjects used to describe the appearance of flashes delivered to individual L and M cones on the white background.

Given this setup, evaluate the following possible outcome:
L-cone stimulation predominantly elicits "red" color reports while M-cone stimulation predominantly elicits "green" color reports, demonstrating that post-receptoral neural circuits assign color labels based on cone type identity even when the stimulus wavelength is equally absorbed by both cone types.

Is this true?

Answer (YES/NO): NO